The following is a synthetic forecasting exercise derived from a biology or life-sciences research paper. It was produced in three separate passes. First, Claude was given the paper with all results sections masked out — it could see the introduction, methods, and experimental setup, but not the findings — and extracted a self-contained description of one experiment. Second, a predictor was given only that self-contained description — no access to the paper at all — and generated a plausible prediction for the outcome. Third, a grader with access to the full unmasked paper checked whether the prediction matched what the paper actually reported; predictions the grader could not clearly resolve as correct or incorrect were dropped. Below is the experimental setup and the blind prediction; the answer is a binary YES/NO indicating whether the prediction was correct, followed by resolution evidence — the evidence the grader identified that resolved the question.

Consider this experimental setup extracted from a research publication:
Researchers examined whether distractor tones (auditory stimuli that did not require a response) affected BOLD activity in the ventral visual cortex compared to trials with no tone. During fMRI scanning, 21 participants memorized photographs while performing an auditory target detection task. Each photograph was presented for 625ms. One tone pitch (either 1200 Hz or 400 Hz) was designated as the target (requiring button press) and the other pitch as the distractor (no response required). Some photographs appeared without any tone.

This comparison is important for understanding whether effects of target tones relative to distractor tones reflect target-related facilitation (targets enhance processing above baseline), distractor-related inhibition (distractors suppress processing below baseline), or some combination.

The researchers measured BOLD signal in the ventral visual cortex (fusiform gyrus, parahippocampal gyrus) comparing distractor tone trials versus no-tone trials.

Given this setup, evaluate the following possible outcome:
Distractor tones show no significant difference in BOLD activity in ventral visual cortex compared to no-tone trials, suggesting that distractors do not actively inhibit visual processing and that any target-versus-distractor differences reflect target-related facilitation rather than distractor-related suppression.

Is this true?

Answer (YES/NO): YES